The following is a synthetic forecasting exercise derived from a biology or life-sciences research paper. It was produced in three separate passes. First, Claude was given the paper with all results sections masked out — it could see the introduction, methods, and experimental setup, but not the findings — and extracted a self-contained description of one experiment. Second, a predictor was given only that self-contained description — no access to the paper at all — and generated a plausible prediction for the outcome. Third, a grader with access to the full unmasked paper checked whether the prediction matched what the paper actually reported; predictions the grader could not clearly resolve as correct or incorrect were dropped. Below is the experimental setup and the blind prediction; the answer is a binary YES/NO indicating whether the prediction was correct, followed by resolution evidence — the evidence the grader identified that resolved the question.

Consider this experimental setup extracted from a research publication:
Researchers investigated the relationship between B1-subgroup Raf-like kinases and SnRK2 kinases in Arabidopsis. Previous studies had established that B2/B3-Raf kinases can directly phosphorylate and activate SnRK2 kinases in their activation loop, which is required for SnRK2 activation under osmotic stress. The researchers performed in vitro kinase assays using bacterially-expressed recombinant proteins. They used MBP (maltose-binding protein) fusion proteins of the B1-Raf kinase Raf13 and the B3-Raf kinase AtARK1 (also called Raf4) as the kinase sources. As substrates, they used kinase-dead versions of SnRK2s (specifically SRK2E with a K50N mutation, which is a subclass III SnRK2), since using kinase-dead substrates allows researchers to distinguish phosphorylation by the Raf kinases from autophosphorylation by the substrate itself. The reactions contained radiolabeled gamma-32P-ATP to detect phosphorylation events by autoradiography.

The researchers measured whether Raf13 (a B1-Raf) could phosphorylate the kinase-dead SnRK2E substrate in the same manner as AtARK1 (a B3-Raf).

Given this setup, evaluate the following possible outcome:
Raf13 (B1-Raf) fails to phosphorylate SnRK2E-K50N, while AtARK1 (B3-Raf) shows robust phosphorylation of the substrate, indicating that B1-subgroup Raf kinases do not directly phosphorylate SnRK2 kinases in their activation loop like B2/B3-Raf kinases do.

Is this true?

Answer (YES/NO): YES